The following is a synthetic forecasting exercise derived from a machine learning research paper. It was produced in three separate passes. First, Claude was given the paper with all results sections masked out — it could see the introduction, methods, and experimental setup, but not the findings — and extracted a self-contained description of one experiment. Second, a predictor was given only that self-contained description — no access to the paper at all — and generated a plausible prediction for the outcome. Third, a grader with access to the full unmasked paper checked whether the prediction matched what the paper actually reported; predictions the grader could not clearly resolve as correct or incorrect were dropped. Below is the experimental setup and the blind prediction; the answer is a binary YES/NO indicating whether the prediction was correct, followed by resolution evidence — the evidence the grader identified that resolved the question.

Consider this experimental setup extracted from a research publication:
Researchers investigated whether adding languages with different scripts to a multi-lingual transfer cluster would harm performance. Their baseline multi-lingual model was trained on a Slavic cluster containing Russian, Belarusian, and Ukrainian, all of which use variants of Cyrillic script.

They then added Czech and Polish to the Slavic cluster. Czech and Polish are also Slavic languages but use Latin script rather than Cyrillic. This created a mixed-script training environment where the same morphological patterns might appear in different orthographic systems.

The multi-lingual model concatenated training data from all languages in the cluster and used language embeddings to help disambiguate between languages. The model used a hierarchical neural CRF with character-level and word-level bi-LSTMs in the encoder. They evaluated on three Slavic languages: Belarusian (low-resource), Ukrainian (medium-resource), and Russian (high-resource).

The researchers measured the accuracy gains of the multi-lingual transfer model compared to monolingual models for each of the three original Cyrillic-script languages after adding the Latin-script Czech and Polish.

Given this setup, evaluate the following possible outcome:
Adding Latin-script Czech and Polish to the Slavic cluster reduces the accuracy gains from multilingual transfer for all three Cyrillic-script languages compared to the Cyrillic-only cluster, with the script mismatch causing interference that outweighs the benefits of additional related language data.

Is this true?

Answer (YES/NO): NO